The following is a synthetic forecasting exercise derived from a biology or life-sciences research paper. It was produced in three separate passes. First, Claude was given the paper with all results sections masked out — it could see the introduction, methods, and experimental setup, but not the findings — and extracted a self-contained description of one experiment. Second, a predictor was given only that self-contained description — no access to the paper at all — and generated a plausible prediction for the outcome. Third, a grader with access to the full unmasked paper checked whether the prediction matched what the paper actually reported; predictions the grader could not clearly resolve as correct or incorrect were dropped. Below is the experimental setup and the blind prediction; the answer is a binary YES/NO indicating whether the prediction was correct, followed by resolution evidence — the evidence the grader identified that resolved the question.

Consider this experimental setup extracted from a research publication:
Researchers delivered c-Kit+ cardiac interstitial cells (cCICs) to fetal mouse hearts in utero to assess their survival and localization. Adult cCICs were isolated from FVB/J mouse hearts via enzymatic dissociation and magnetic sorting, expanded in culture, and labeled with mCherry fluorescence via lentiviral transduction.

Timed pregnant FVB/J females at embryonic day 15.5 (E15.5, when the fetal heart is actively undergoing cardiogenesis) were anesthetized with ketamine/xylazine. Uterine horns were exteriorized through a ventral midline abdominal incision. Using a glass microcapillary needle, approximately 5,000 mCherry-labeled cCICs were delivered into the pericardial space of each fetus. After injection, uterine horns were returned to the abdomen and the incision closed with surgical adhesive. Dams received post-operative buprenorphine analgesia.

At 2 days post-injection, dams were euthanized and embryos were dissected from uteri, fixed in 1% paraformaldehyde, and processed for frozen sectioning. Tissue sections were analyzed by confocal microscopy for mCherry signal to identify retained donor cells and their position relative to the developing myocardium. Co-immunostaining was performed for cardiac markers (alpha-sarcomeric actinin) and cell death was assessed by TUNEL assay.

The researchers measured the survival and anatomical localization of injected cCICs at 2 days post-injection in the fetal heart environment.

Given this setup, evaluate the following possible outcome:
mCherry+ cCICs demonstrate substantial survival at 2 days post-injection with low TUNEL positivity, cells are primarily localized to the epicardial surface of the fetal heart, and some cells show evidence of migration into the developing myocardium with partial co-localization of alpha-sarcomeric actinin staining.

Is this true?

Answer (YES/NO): NO